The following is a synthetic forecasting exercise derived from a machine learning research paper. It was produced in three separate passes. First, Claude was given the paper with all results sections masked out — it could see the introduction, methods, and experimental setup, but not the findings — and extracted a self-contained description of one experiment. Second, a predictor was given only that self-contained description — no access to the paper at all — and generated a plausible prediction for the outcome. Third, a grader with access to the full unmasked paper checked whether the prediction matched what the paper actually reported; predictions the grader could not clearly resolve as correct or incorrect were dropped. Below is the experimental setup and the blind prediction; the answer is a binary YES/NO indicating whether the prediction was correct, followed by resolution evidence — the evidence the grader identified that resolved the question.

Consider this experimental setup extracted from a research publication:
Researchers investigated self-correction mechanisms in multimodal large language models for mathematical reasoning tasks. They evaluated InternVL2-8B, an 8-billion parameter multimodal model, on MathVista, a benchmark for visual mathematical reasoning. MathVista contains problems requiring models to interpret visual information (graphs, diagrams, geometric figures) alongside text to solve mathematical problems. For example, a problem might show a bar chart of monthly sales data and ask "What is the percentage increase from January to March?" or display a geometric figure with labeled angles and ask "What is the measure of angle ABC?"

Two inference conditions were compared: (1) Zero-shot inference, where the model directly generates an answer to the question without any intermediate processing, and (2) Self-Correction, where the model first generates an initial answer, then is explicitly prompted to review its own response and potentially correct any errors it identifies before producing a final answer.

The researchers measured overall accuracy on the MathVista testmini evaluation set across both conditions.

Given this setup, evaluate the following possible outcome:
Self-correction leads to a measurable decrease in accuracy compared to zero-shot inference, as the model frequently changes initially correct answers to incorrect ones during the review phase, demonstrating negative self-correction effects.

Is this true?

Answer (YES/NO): YES